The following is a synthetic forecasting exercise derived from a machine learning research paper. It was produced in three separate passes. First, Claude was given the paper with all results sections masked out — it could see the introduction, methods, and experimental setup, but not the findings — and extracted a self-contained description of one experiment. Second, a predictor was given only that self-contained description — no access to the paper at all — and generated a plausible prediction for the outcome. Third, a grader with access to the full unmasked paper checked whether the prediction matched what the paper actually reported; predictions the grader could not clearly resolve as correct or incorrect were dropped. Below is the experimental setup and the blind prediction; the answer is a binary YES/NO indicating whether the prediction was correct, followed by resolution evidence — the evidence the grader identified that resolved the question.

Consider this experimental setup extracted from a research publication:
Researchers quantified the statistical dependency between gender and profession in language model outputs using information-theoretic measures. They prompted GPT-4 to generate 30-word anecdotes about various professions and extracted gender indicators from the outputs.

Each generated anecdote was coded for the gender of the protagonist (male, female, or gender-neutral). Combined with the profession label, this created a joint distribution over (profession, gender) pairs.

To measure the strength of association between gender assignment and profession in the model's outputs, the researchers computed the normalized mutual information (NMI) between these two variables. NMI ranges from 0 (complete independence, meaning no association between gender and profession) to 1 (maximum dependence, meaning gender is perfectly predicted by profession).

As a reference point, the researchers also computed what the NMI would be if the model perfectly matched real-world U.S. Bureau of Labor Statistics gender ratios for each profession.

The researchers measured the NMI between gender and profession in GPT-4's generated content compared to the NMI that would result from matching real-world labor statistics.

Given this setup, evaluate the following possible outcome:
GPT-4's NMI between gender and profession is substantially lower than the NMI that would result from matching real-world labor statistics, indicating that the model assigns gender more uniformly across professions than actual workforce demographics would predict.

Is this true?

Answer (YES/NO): NO